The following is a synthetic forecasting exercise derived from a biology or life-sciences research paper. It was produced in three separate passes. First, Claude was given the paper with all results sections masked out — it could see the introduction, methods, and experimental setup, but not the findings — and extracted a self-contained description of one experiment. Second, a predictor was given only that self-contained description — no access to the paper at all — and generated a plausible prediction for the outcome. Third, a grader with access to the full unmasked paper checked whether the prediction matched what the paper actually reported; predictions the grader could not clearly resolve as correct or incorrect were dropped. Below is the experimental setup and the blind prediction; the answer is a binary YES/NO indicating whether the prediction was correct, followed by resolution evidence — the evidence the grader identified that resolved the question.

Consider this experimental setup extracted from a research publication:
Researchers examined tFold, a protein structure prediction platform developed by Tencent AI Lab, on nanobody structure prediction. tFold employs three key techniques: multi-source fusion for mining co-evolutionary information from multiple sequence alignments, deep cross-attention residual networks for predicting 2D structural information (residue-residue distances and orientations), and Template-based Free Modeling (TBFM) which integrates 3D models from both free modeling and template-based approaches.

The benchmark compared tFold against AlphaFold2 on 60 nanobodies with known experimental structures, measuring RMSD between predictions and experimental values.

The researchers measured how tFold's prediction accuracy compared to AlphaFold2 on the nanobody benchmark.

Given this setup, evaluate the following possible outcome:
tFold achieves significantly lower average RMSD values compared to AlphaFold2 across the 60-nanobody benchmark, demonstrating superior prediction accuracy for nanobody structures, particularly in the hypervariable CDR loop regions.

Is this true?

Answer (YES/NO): NO